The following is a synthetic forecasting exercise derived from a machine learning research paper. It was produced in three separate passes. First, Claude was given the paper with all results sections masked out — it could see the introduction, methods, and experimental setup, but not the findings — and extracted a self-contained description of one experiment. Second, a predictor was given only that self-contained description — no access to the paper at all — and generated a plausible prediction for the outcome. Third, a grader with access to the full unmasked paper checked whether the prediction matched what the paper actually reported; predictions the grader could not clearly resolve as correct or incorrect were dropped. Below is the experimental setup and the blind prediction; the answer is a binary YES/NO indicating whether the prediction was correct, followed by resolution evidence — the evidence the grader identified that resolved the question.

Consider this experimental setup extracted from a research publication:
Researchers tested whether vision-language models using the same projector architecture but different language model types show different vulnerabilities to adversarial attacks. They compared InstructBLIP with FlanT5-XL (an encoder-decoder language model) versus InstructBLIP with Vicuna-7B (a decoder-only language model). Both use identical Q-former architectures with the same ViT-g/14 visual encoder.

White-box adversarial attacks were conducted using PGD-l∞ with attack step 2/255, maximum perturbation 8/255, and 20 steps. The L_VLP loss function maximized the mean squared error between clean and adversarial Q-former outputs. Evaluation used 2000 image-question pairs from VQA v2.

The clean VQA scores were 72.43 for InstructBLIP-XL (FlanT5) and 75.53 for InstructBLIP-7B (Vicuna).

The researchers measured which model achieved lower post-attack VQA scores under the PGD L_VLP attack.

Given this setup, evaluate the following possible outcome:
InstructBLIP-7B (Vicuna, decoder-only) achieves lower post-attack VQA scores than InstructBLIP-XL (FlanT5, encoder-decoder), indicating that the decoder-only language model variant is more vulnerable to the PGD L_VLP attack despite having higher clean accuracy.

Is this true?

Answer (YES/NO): NO